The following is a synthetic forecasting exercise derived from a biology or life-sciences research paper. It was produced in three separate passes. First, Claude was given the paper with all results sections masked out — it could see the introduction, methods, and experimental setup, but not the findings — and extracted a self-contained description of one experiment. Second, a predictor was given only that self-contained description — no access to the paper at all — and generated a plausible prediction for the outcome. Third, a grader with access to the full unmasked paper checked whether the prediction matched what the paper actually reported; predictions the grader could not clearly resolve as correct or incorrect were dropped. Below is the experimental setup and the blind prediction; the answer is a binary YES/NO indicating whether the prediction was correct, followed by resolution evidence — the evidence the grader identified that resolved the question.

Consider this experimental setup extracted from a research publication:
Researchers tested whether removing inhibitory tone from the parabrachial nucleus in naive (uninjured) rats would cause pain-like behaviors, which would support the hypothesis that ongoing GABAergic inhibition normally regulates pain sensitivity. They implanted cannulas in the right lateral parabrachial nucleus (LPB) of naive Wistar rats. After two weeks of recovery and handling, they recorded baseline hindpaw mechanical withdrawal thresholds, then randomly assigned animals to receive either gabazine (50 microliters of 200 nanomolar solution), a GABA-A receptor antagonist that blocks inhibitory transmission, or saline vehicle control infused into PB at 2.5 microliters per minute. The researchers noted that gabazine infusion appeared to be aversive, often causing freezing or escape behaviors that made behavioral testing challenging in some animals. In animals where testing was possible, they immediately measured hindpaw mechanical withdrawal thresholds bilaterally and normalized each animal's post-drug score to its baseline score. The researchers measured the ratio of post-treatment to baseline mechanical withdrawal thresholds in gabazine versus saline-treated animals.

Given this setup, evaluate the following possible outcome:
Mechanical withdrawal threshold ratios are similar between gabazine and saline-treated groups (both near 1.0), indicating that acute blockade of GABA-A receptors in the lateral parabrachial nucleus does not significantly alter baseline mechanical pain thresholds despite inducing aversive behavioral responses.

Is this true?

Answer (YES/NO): NO